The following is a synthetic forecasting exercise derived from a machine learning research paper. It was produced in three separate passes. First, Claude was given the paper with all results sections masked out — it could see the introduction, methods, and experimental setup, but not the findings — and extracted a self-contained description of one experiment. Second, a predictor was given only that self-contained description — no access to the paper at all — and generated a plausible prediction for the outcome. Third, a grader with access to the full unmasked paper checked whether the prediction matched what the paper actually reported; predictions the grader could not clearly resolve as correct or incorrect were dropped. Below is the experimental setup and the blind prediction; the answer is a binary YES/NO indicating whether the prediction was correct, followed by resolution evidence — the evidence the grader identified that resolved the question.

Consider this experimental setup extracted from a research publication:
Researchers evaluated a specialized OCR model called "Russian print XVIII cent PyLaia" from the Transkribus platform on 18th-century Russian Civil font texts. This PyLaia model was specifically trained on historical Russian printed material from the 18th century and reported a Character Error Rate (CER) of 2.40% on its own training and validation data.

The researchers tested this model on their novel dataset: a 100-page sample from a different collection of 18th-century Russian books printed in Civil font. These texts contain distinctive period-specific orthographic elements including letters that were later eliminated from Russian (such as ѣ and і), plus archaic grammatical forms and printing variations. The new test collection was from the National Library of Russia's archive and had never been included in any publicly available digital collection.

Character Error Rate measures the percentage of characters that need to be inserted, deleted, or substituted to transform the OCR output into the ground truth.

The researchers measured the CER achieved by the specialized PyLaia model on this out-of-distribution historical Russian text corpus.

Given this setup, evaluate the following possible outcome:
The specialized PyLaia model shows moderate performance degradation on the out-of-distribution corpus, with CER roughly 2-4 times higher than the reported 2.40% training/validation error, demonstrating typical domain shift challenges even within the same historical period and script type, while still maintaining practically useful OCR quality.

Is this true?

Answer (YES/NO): NO